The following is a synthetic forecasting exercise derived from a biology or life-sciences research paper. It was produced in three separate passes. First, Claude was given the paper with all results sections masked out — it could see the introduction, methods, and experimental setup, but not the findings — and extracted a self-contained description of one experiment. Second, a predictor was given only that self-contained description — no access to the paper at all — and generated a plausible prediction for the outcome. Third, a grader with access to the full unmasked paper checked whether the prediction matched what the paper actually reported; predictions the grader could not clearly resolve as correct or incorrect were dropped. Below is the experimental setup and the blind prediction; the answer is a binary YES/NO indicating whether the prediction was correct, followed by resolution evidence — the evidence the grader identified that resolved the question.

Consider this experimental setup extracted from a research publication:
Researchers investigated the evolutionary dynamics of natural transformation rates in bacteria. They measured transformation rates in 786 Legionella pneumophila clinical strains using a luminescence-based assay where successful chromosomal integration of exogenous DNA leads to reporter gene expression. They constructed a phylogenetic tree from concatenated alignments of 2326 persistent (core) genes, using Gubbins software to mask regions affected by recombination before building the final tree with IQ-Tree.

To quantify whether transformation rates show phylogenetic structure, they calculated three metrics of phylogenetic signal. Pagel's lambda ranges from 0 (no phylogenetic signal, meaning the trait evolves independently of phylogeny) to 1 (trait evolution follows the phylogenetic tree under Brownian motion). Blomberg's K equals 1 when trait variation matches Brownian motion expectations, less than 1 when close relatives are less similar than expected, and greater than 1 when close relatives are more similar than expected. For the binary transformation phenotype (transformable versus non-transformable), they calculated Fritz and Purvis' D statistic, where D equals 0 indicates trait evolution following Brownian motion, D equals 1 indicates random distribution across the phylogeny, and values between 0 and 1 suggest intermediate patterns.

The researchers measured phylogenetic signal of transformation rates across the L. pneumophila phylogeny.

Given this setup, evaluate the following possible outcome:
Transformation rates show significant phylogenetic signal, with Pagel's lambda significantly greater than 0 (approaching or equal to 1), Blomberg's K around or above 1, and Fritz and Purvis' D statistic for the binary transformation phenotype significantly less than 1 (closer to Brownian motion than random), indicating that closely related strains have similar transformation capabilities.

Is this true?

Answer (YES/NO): NO